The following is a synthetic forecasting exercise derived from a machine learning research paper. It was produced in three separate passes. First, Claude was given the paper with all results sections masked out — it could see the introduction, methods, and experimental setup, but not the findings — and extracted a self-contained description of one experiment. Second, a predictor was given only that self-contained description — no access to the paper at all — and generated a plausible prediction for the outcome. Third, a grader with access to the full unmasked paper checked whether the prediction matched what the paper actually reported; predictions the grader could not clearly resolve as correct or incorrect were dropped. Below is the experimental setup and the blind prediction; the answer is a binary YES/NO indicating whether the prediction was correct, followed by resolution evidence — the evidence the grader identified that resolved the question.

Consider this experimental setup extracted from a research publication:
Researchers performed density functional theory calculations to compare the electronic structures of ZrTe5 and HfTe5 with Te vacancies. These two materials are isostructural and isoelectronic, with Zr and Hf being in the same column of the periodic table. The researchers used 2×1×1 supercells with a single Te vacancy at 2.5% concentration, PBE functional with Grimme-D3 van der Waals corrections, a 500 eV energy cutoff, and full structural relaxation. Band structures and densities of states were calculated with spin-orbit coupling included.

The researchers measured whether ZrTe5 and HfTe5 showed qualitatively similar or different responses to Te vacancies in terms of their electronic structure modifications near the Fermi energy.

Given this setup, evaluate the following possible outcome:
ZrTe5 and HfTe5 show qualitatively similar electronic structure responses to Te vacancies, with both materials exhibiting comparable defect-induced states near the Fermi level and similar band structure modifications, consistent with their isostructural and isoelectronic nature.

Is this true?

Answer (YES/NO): YES